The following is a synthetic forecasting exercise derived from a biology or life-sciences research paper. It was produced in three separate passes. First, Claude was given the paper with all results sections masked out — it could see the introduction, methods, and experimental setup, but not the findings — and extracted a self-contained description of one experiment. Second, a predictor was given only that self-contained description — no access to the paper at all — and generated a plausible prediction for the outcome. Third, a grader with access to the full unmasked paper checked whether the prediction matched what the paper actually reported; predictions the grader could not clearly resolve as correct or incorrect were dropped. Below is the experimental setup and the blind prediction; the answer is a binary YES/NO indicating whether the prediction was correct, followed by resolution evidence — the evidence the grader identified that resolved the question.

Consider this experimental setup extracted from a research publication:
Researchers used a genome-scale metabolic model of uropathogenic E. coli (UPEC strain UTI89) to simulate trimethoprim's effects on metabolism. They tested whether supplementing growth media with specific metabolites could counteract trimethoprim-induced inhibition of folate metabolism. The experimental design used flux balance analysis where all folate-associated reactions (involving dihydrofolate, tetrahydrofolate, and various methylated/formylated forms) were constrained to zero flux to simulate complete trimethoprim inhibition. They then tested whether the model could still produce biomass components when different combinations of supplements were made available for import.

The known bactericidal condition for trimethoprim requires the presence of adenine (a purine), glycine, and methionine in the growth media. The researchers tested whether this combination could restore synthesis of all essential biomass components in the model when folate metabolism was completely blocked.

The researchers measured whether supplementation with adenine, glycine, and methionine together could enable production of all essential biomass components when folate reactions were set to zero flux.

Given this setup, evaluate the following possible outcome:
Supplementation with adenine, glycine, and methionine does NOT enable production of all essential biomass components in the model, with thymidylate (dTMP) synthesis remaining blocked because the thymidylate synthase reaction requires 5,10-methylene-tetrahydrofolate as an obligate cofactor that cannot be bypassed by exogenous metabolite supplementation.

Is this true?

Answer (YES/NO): YES